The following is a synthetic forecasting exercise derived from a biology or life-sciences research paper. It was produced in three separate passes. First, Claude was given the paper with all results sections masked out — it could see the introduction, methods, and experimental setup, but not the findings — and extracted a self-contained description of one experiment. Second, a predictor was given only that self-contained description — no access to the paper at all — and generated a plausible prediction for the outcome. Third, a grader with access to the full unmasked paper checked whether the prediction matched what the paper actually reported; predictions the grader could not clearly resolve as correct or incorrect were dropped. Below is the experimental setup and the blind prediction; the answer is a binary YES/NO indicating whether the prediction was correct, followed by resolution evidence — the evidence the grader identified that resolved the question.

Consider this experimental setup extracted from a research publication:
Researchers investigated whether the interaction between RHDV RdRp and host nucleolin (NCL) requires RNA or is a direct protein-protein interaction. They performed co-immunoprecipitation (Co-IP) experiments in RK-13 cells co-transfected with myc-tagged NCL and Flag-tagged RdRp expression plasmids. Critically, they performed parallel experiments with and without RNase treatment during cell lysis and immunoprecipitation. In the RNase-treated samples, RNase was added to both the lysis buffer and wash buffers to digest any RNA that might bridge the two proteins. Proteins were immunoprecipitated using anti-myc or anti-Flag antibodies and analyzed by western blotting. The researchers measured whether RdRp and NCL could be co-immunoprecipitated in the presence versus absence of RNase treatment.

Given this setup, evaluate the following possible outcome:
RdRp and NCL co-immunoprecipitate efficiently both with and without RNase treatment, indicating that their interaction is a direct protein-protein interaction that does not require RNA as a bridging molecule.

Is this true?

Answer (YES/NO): YES